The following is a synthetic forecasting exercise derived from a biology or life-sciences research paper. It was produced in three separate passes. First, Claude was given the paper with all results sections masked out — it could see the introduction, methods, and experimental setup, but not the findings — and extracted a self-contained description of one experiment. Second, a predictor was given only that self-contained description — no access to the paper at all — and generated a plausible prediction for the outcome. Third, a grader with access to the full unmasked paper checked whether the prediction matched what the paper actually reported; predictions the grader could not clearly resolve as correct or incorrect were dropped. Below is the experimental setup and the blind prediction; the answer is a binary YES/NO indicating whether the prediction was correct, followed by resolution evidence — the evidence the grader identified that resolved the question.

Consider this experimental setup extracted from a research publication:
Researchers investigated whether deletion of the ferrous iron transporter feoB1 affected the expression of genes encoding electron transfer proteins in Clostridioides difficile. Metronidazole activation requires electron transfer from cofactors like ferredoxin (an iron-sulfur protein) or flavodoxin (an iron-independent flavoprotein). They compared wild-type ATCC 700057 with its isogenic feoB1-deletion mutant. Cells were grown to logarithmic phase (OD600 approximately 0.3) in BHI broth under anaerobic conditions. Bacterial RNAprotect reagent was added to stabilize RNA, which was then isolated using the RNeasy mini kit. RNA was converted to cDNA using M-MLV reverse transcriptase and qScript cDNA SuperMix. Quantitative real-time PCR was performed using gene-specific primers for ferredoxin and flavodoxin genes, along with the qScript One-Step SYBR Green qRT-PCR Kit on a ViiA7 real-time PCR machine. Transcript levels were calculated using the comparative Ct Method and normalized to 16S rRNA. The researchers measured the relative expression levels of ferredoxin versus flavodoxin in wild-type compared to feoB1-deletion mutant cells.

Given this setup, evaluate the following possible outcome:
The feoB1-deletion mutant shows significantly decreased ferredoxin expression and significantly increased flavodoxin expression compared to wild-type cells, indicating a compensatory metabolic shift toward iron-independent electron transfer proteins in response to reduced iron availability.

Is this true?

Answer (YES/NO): YES